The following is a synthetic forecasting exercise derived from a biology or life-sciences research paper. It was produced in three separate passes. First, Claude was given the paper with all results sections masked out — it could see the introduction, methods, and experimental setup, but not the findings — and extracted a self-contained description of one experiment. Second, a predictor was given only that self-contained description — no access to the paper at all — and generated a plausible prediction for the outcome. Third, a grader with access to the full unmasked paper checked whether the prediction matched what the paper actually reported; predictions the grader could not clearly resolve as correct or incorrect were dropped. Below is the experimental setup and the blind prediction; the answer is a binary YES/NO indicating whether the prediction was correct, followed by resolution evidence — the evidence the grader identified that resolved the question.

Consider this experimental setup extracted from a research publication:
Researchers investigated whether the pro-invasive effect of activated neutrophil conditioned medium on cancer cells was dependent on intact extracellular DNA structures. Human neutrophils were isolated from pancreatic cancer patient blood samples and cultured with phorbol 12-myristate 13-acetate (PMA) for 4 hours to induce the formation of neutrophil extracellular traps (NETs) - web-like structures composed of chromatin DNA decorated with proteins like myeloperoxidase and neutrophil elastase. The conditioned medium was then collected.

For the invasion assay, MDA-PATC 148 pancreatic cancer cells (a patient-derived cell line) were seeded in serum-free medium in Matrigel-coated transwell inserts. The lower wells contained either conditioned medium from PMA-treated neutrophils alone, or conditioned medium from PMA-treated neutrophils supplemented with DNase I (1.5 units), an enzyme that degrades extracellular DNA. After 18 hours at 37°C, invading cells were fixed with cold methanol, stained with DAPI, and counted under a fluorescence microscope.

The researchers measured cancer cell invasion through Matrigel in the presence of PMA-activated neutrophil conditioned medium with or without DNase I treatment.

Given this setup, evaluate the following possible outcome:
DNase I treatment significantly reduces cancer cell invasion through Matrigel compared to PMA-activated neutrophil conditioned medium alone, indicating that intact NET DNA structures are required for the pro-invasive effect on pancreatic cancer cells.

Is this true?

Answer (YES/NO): NO